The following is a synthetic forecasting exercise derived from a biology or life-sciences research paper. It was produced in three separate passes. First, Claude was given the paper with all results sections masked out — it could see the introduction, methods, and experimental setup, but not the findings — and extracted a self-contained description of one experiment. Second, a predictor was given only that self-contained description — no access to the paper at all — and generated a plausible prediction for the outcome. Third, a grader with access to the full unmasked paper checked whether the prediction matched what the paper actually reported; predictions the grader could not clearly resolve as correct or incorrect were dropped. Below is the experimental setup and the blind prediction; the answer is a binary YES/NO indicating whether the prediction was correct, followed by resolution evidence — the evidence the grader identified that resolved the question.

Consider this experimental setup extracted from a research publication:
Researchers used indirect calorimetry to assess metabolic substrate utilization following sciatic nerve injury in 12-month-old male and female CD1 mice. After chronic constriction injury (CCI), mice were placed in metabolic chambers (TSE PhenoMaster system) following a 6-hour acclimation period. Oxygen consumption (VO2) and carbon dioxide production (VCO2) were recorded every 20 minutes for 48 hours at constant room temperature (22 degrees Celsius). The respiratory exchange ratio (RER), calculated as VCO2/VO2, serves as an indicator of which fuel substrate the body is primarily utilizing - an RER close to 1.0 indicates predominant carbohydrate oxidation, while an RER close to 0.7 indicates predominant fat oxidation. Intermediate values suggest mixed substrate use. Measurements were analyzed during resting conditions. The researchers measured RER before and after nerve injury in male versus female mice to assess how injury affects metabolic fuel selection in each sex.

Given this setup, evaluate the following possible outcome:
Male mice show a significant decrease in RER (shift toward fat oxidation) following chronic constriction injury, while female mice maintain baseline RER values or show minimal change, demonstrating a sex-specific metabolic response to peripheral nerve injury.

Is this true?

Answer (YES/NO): NO